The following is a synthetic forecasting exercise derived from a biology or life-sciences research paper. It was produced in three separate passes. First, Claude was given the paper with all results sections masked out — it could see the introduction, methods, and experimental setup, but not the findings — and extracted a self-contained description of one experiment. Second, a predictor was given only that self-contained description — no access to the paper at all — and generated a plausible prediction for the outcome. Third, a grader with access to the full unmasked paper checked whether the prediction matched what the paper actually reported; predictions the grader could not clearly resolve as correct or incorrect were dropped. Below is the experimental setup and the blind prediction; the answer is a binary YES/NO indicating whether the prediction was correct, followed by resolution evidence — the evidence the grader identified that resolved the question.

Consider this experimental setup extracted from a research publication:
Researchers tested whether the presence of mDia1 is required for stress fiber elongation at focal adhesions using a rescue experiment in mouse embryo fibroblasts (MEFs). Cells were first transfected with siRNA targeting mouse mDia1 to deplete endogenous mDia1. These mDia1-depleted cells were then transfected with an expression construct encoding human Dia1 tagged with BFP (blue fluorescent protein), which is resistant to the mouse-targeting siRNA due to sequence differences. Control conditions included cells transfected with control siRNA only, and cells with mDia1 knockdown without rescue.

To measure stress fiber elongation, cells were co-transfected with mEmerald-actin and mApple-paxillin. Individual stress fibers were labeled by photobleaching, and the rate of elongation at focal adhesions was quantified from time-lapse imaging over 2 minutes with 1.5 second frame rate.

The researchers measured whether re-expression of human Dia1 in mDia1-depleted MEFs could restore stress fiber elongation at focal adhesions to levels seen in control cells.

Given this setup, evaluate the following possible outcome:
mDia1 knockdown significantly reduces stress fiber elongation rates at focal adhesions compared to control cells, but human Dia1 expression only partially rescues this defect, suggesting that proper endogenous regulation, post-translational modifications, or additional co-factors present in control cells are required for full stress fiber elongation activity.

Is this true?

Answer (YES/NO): NO